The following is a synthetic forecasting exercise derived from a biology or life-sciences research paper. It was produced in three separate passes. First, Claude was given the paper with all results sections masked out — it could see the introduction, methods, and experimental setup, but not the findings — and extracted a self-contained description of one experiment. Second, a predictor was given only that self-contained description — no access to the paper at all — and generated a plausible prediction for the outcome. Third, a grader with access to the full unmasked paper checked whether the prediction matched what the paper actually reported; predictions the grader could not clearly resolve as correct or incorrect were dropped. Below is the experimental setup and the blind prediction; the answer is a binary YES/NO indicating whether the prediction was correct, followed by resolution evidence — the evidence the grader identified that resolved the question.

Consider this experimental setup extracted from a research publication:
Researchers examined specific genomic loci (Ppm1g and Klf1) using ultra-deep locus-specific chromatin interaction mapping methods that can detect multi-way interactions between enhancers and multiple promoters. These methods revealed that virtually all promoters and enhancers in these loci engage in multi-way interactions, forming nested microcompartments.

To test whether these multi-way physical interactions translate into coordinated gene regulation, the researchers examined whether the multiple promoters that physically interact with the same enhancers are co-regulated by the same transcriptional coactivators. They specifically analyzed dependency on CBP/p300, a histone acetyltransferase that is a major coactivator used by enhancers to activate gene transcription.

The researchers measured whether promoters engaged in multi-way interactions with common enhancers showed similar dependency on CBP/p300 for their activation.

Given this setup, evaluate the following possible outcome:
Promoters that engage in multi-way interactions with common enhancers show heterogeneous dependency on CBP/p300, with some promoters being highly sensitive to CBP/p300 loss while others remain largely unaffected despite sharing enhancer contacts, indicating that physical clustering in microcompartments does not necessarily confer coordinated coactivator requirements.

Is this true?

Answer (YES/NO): YES